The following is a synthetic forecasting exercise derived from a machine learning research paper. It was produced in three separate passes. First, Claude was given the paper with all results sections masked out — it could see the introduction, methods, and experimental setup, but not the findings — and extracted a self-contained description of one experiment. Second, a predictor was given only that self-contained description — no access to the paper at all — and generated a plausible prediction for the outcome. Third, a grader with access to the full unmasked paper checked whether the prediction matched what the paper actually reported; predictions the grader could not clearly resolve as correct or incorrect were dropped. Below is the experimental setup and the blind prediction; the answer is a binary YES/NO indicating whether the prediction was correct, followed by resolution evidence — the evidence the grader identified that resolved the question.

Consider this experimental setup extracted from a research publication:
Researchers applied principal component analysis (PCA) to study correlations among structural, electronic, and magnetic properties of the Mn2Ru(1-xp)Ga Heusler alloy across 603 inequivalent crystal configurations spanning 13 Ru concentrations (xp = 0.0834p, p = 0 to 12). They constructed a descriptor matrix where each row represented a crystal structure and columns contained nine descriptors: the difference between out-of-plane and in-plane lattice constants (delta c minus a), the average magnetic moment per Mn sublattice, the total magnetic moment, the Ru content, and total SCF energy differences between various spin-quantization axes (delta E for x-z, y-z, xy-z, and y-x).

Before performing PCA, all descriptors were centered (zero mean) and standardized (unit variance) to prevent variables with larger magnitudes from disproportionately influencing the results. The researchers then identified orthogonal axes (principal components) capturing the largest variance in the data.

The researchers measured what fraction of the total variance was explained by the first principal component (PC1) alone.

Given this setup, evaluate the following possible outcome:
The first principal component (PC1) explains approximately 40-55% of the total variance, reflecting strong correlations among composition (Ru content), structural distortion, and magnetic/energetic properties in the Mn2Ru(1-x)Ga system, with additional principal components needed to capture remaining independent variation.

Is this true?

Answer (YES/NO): NO